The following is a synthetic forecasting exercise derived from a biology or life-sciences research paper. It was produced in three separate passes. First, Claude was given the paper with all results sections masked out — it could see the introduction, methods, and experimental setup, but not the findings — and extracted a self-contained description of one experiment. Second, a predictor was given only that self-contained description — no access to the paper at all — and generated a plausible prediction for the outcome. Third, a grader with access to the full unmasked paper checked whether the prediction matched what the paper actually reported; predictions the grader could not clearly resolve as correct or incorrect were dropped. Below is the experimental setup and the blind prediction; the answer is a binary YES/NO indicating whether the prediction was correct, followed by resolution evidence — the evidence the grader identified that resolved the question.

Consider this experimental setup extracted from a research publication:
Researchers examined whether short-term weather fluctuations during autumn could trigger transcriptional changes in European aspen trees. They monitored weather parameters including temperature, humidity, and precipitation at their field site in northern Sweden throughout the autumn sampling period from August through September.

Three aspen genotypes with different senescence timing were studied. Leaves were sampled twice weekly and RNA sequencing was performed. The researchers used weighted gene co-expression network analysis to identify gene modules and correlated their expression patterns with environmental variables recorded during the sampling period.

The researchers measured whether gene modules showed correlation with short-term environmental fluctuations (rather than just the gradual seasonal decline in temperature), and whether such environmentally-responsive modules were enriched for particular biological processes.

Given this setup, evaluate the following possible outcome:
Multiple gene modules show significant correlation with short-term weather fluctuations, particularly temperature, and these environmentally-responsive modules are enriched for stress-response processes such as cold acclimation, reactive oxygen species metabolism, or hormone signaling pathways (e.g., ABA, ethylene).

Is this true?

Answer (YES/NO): YES